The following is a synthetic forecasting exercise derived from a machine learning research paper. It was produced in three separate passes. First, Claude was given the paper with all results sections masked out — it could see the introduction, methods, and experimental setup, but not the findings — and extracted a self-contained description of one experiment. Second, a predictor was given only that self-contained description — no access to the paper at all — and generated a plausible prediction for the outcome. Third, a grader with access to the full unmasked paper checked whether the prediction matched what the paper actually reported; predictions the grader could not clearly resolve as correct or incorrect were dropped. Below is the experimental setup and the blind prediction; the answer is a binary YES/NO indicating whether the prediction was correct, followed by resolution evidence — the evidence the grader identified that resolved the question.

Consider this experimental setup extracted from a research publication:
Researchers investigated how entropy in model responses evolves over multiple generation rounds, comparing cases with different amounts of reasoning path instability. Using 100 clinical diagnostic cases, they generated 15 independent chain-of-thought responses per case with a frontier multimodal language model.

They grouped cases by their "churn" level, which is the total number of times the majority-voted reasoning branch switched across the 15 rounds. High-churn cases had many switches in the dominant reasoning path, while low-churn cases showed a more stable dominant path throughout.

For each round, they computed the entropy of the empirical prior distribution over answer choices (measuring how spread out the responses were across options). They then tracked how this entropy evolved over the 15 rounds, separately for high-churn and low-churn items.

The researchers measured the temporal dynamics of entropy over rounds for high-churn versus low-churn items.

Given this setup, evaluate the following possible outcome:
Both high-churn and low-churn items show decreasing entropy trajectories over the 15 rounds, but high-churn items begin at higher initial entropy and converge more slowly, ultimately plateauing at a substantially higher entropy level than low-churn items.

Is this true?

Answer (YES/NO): NO